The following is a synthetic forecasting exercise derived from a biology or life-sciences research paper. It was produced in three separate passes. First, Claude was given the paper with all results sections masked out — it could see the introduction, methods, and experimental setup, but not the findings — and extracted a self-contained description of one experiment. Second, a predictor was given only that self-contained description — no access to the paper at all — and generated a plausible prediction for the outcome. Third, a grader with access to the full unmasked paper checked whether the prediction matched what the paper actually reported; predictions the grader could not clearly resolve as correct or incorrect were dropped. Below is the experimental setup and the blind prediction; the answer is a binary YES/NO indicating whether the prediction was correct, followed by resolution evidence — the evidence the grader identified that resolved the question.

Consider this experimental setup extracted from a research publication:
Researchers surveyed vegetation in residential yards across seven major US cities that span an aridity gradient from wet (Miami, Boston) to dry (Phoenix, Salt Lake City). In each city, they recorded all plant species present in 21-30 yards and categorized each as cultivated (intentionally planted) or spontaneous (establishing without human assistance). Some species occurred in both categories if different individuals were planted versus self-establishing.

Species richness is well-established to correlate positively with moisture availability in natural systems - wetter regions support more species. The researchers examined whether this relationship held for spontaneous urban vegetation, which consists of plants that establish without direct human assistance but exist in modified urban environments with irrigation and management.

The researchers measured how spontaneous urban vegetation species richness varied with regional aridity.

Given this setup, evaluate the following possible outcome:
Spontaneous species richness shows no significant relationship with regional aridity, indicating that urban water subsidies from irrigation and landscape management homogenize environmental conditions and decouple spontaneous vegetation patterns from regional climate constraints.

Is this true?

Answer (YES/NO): NO